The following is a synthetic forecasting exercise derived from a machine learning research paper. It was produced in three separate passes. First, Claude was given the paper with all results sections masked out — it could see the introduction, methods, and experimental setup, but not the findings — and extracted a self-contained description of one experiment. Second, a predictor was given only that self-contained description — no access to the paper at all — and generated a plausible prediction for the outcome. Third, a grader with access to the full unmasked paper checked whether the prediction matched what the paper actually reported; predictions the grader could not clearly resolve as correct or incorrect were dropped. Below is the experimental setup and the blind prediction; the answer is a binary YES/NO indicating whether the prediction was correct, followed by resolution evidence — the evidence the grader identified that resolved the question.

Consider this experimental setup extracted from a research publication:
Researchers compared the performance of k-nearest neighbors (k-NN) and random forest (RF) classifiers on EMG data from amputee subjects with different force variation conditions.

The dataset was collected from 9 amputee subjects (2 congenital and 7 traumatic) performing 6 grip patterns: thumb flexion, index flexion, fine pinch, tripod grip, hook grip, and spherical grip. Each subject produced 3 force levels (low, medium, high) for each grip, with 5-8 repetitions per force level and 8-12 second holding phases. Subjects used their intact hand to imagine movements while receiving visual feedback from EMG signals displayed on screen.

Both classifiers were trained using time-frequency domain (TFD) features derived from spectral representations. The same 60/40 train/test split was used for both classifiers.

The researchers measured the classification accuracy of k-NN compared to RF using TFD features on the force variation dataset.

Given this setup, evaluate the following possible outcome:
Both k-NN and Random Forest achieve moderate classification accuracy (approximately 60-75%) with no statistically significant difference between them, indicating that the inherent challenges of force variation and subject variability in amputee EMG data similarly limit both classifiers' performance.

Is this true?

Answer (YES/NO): NO